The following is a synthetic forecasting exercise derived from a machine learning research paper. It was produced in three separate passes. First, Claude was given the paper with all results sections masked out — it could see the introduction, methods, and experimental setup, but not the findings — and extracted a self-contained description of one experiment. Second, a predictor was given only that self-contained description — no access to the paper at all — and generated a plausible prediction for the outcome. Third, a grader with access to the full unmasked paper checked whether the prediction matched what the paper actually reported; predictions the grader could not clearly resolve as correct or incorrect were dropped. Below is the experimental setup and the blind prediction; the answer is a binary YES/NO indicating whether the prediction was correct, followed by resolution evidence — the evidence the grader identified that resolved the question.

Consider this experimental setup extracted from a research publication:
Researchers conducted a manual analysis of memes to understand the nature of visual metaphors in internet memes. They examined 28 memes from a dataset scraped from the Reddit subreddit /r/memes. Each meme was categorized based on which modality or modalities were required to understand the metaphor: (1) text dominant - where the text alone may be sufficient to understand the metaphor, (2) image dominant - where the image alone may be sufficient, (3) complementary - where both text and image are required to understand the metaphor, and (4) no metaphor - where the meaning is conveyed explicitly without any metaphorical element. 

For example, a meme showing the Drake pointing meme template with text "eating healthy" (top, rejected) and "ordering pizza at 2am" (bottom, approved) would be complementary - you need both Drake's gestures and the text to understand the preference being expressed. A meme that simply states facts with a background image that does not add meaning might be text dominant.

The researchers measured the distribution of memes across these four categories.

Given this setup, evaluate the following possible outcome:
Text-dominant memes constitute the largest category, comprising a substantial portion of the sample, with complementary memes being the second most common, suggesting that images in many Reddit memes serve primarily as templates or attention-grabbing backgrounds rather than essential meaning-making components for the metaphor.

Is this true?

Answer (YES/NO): NO